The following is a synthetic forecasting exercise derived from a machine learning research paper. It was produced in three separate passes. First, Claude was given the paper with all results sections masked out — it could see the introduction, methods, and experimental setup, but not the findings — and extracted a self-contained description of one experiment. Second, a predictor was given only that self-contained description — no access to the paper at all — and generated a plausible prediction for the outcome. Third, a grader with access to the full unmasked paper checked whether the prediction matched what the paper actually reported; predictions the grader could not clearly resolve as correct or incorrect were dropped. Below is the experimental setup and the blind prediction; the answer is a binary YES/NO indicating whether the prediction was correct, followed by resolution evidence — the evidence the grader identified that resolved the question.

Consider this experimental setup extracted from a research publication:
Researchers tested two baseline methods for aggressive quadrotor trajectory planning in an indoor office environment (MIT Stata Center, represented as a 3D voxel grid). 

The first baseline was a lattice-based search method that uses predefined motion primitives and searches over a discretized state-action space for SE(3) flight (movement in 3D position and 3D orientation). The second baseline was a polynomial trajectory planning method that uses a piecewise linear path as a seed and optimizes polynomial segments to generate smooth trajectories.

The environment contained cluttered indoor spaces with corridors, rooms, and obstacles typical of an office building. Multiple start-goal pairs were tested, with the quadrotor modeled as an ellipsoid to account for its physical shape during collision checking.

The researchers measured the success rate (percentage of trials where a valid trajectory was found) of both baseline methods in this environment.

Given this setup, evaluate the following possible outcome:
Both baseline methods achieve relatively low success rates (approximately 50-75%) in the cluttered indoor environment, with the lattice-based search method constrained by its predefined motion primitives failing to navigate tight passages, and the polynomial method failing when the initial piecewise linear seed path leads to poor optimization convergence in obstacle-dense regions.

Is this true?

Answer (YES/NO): NO